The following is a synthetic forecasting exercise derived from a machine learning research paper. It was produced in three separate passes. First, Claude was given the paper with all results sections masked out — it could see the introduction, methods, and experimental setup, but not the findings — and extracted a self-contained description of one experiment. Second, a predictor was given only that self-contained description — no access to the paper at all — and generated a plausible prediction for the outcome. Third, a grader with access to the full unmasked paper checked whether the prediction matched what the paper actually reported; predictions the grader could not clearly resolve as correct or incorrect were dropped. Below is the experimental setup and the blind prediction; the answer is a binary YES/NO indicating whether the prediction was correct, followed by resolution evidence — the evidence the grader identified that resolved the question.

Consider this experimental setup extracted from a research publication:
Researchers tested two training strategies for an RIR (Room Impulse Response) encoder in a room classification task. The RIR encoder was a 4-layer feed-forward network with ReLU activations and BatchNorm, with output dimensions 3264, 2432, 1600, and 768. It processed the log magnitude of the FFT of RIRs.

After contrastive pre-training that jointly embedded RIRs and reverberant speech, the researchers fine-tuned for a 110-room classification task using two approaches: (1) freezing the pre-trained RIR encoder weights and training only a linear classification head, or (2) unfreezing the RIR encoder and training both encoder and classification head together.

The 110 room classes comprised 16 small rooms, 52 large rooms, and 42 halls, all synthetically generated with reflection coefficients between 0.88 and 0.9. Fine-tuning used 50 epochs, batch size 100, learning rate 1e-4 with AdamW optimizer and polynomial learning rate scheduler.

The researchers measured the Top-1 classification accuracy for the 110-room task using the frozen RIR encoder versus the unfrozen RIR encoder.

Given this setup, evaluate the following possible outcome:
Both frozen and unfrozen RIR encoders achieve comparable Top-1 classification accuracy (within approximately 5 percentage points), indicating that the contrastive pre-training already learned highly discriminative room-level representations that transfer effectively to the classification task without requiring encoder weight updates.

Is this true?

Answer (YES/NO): NO